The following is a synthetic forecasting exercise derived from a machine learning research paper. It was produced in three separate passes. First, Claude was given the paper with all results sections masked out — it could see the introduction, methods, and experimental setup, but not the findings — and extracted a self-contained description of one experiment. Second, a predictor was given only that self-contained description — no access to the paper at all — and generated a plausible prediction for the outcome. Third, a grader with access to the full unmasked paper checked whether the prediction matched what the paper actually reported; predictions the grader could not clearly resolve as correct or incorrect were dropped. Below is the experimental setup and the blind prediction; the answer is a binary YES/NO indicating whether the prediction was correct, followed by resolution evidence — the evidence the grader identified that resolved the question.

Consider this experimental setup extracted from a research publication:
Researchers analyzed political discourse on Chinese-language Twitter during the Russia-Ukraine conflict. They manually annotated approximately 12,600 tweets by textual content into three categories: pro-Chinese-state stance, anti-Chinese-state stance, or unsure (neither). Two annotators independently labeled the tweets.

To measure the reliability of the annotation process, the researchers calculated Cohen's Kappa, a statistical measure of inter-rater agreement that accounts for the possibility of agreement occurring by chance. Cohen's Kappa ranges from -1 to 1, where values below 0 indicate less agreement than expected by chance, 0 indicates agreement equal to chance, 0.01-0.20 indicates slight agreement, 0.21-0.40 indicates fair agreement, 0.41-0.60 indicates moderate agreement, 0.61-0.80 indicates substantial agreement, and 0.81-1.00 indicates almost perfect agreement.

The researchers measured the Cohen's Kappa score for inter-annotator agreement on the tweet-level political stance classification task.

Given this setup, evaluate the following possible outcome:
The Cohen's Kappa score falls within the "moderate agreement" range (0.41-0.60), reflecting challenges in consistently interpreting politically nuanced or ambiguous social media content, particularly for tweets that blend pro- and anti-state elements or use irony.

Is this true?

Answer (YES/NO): NO